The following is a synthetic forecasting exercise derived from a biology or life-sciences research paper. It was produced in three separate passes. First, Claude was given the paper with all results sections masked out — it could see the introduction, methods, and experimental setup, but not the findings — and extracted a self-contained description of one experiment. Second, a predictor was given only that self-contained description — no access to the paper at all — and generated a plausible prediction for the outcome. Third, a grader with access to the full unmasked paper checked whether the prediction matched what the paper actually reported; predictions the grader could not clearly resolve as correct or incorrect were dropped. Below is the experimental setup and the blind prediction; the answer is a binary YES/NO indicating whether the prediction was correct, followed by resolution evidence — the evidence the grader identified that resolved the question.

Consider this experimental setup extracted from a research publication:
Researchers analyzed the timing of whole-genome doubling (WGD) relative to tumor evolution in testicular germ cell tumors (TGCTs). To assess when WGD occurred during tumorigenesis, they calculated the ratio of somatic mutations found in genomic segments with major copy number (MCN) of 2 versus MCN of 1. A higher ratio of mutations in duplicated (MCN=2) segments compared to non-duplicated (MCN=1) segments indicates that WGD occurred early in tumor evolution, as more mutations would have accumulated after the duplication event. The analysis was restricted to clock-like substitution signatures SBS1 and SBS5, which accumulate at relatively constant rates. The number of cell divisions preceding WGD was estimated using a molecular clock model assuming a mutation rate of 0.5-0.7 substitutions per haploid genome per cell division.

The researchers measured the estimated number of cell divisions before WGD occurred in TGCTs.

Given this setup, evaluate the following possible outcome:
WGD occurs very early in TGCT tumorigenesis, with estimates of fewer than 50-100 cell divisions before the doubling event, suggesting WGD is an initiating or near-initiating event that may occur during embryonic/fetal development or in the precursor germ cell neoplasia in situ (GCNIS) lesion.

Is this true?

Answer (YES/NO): YES